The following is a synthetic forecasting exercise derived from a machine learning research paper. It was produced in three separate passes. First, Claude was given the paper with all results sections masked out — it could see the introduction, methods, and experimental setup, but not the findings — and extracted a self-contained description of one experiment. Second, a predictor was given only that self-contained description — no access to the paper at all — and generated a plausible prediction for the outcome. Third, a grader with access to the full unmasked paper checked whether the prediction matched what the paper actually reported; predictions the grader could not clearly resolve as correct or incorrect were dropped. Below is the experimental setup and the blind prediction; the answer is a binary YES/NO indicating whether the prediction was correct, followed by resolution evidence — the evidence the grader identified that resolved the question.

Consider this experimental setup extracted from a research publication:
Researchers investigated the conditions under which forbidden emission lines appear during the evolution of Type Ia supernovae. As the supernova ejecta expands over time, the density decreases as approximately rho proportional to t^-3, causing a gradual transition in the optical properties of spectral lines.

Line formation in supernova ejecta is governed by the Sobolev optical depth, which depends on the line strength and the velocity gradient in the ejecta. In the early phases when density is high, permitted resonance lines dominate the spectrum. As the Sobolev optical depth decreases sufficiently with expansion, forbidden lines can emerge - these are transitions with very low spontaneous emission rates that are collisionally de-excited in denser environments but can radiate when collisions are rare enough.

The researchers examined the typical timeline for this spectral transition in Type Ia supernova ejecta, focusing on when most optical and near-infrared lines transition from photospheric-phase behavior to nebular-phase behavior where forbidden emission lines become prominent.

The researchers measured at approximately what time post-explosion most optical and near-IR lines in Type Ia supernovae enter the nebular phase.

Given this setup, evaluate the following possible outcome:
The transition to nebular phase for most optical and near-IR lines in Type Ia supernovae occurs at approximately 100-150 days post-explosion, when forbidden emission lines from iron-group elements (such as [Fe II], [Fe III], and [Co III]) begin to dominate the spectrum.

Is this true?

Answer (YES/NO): YES